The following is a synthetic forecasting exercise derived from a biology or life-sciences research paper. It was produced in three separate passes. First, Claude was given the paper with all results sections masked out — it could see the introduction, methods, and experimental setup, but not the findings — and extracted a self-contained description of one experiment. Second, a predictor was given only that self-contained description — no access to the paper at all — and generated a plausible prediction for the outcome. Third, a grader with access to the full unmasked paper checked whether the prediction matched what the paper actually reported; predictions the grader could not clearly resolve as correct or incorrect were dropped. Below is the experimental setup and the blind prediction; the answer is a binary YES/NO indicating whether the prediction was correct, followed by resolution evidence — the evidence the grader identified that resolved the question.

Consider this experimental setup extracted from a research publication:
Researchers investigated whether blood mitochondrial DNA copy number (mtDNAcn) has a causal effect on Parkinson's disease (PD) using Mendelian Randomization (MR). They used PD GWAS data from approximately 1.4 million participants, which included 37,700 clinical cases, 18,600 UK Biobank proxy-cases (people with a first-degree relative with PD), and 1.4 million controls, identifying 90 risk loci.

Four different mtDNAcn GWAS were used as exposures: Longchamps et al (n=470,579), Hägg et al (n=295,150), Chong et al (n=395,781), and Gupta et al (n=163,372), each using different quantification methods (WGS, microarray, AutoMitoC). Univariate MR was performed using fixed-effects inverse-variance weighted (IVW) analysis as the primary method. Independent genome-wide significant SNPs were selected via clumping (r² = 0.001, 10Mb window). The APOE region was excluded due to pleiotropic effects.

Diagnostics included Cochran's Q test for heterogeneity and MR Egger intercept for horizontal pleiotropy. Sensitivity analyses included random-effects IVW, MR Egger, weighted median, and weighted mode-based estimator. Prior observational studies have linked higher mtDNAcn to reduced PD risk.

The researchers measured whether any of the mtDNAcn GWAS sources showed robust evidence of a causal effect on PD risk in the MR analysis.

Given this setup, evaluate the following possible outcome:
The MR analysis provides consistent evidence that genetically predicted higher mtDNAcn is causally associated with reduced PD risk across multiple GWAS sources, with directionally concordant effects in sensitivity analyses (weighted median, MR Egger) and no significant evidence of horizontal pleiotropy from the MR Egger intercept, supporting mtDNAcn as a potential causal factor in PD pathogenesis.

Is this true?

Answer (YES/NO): NO